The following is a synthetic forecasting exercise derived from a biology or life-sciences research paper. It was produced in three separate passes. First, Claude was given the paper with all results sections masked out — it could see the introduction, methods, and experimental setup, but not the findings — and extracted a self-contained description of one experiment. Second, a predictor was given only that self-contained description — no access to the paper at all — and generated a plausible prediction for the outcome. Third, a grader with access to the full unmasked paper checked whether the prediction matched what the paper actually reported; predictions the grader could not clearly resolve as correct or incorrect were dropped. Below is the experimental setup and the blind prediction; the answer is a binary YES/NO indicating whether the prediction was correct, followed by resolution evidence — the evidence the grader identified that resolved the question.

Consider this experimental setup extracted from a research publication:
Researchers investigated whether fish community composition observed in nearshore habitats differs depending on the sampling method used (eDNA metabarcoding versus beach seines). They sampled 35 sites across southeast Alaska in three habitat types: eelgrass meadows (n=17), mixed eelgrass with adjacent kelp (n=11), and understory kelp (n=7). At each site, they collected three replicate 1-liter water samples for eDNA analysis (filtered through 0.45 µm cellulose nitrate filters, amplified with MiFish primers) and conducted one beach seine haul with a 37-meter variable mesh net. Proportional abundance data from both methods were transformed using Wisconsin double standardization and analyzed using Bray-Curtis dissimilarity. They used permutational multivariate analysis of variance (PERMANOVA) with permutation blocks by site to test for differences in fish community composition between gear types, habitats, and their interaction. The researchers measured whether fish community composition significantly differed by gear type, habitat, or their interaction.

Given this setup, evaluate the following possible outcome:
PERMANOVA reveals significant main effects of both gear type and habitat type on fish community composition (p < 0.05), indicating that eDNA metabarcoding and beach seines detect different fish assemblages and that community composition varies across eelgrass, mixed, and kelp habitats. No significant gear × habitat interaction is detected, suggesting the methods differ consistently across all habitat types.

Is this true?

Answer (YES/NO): NO